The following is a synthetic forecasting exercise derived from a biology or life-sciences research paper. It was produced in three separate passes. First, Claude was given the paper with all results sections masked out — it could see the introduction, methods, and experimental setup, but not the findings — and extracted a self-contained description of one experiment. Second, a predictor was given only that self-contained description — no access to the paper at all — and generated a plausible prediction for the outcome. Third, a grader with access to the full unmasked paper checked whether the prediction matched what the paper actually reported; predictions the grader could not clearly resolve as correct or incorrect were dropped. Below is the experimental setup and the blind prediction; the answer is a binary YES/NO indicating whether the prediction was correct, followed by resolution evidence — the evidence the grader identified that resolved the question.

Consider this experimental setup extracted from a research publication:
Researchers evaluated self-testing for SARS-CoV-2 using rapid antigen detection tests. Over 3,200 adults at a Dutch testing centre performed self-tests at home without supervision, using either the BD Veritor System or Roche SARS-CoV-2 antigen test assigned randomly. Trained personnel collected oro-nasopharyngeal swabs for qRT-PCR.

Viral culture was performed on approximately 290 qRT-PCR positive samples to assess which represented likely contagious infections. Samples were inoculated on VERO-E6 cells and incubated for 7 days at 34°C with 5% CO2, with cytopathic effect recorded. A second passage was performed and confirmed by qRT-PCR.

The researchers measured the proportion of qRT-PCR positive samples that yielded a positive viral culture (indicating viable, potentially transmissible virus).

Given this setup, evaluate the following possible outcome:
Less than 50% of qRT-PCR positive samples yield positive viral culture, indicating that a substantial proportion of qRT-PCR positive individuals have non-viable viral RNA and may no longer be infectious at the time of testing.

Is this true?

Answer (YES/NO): NO